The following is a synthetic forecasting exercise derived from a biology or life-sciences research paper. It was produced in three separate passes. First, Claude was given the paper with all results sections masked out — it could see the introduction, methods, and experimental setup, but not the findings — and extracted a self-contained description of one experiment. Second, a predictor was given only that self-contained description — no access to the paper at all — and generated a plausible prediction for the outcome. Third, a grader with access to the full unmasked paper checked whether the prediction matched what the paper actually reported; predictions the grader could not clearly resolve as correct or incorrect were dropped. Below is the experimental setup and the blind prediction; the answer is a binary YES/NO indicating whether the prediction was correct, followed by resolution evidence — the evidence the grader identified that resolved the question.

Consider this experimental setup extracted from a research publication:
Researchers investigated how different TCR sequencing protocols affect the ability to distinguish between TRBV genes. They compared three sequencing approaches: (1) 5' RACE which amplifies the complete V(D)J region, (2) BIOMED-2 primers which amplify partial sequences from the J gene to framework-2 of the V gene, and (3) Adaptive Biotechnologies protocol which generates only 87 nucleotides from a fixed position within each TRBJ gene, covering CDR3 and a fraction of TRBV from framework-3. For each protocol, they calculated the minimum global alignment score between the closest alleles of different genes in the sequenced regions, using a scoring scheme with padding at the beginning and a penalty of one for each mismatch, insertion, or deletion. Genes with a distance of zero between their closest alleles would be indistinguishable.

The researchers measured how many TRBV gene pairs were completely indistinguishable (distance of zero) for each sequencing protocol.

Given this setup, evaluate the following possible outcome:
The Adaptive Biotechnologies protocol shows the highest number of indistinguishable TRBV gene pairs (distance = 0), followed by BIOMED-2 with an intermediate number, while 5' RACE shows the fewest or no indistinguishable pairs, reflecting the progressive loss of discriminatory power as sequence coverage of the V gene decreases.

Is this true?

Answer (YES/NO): YES